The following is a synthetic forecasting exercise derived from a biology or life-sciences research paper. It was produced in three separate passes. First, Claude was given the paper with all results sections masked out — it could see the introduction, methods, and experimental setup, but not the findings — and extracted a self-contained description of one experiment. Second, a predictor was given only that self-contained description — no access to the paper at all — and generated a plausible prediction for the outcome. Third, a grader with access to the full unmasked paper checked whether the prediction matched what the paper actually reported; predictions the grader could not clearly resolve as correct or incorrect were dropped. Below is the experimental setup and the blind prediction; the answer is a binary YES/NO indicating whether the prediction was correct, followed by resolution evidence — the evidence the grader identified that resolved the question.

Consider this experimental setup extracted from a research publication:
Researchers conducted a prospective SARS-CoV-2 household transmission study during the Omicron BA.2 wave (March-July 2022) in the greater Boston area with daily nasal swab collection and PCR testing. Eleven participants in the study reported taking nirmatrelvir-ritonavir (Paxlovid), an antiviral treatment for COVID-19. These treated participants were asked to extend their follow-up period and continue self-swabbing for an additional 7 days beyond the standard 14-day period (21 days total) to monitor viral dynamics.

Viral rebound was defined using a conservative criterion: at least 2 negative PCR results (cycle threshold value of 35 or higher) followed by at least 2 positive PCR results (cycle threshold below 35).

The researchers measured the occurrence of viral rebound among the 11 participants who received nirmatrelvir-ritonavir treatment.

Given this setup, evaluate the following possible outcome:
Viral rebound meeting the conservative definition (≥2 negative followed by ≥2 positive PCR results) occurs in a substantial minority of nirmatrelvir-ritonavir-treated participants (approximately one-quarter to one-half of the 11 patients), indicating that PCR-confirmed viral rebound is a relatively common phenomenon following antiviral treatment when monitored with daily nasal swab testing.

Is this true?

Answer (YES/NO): YES